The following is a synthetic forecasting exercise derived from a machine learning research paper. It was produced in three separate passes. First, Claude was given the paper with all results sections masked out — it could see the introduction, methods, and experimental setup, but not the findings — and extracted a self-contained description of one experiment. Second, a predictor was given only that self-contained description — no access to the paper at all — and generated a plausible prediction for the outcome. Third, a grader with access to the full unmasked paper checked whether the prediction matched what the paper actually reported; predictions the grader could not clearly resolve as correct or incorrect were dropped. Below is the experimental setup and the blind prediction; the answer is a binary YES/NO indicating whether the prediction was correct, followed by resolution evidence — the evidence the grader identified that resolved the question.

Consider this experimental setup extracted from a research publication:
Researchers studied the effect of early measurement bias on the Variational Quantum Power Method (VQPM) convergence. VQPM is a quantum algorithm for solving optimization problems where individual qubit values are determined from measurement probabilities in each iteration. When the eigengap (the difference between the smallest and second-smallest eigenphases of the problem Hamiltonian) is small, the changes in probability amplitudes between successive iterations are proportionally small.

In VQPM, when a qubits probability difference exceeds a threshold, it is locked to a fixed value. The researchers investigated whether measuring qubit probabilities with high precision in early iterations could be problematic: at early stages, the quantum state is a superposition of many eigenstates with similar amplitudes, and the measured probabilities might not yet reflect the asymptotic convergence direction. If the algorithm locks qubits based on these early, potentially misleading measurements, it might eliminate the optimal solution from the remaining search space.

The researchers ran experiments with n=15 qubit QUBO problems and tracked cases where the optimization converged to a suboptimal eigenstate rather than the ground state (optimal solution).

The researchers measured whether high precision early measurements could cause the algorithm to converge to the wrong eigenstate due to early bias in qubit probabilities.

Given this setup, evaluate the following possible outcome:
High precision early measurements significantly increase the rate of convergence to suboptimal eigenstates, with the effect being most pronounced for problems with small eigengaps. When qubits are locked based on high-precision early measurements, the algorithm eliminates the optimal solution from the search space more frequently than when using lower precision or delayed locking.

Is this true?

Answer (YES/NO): YES